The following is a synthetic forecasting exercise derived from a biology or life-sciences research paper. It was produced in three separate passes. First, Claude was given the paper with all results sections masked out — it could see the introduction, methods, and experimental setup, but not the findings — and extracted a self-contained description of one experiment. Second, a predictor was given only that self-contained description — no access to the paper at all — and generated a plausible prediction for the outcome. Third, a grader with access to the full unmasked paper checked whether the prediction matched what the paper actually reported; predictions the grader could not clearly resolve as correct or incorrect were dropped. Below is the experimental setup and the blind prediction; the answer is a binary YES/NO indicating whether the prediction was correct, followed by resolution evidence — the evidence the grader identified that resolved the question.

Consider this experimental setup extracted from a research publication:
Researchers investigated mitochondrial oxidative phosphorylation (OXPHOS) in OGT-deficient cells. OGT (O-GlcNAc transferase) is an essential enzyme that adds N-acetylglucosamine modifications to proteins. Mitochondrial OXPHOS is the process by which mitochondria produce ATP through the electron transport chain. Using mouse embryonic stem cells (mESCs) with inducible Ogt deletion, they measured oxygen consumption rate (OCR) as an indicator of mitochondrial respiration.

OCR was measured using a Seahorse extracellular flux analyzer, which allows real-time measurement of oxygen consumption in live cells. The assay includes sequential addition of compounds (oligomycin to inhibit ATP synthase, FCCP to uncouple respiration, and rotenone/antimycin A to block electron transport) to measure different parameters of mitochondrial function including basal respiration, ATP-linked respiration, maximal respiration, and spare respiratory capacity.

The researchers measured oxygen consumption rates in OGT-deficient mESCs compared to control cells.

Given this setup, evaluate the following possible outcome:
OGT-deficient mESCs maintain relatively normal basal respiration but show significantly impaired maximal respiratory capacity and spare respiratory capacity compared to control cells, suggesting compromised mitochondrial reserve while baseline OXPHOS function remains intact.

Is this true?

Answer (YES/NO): NO